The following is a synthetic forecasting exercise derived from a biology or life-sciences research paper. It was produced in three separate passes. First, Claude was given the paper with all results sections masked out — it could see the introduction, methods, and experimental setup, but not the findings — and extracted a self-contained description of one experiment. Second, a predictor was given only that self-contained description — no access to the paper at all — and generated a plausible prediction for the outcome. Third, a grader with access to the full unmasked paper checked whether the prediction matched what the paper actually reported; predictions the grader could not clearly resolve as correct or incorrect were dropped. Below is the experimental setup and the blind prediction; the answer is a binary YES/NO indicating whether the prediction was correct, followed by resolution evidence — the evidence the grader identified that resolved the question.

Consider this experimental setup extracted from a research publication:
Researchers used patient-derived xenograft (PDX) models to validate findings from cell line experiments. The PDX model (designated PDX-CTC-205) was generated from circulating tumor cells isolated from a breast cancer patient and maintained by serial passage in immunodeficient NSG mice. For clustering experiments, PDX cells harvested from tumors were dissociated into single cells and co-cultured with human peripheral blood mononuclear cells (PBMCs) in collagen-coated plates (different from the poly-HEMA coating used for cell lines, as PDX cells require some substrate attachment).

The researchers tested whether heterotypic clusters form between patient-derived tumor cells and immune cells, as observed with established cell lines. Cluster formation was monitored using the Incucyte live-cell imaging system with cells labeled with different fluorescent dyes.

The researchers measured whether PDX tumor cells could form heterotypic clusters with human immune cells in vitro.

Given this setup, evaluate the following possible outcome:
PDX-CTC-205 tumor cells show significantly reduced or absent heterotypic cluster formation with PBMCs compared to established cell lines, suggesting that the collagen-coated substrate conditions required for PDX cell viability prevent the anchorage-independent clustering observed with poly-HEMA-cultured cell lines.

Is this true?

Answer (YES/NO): NO